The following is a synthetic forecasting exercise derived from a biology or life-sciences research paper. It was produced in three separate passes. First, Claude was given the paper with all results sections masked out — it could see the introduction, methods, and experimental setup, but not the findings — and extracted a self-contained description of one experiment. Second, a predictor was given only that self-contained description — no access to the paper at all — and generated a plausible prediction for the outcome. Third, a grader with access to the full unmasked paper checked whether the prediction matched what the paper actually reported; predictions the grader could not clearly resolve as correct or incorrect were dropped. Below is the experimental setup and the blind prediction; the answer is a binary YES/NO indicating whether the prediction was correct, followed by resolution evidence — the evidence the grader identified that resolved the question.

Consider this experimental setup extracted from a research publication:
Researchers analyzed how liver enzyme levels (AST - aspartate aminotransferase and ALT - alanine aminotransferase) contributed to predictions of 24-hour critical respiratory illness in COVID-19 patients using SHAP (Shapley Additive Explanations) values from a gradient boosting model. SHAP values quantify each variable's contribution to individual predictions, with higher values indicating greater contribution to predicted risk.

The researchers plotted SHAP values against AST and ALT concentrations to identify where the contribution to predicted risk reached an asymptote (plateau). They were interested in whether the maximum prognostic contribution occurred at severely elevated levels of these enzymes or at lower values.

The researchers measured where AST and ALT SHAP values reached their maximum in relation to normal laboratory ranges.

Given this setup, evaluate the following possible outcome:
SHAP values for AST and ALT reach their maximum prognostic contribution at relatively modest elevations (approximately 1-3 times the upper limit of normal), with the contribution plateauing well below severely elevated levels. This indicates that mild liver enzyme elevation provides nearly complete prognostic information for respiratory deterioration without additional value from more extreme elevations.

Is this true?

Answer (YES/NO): NO